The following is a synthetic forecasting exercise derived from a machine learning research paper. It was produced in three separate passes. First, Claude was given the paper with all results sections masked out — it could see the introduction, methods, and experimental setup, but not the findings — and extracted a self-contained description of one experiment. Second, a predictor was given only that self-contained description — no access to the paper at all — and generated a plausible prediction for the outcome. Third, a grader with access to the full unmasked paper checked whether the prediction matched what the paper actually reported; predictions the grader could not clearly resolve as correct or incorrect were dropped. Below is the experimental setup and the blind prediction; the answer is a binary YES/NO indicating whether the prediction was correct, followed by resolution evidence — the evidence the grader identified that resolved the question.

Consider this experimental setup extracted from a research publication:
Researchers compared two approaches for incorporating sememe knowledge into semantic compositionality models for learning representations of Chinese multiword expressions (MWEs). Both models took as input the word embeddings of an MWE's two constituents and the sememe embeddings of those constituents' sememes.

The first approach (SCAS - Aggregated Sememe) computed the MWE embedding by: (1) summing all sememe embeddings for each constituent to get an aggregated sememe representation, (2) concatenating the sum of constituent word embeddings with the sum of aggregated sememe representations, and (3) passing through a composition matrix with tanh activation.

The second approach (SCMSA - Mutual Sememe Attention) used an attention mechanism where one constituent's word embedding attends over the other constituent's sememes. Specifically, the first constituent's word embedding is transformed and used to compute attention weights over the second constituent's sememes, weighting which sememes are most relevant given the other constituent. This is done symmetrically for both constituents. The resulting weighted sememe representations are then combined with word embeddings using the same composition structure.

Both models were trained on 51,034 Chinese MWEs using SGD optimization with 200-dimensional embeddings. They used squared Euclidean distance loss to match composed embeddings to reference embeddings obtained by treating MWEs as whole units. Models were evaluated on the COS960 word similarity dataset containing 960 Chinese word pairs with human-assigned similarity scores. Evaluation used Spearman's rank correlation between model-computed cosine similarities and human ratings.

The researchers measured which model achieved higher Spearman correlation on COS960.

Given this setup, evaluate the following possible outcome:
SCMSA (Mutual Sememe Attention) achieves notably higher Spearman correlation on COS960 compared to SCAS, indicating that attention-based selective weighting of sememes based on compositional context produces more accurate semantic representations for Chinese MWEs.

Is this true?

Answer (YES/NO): NO